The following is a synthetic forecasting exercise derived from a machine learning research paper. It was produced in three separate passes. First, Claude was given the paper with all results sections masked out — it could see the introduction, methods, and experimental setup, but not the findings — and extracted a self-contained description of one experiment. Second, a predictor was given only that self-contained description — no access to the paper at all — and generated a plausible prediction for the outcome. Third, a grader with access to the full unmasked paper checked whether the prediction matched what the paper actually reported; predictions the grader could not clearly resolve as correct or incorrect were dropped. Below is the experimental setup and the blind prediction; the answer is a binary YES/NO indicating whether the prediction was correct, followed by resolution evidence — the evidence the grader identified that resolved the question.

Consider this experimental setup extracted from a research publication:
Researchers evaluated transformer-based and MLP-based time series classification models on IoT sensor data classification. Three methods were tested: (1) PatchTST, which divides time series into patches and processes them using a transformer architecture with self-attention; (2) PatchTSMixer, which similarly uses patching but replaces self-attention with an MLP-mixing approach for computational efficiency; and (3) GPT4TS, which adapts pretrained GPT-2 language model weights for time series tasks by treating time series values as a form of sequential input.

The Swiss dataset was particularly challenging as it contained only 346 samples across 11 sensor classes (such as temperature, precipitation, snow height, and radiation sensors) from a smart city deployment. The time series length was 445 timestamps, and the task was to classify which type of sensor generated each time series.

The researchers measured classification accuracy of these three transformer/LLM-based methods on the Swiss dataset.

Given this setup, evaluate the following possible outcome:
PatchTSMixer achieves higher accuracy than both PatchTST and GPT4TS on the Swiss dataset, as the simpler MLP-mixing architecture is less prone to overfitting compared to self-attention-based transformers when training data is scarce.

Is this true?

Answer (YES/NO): YES